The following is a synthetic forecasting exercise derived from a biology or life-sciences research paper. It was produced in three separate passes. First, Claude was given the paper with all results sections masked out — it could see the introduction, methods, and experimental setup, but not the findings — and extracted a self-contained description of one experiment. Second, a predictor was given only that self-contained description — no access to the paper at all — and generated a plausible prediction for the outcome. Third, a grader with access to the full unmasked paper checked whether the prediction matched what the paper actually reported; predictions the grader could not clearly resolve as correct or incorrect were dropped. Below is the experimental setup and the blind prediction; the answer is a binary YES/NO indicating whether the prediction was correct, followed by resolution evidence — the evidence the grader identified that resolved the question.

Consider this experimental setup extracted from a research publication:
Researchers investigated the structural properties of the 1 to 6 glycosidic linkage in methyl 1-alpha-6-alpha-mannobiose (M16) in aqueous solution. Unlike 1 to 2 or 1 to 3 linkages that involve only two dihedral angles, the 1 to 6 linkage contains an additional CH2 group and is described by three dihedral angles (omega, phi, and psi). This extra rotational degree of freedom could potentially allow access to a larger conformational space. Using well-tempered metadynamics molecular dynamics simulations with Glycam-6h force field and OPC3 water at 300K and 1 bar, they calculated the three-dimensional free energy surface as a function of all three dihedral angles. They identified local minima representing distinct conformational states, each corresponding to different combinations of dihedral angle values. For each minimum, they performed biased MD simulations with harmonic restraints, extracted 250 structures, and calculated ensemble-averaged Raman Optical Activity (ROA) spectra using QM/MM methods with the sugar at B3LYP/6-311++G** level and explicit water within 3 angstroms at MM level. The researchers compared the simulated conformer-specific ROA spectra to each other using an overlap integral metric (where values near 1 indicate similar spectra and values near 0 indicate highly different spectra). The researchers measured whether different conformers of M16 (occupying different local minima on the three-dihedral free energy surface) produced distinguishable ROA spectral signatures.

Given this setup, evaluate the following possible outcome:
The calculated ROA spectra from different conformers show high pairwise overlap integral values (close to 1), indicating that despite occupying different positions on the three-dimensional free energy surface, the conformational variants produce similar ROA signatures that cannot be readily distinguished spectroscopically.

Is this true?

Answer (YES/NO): NO